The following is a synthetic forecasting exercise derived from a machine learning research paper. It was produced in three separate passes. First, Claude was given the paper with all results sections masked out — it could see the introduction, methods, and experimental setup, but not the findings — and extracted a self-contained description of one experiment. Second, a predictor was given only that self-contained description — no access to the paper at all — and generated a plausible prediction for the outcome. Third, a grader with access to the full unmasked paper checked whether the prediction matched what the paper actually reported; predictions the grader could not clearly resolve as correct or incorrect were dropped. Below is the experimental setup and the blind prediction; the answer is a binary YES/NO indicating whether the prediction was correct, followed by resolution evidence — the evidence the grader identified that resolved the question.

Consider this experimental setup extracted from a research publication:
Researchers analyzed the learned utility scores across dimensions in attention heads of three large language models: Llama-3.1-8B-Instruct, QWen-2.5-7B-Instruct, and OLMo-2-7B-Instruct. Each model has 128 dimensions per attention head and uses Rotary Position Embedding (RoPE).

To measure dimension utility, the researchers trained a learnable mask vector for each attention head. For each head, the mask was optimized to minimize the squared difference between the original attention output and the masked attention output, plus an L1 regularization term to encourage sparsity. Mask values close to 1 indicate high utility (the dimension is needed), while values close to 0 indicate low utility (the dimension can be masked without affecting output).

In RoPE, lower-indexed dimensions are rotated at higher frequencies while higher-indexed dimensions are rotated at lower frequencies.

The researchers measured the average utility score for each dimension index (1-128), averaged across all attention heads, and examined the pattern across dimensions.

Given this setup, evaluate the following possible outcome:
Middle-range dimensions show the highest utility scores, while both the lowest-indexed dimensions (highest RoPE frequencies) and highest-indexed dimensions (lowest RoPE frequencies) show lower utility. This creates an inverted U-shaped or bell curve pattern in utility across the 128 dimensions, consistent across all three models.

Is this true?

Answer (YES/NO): NO